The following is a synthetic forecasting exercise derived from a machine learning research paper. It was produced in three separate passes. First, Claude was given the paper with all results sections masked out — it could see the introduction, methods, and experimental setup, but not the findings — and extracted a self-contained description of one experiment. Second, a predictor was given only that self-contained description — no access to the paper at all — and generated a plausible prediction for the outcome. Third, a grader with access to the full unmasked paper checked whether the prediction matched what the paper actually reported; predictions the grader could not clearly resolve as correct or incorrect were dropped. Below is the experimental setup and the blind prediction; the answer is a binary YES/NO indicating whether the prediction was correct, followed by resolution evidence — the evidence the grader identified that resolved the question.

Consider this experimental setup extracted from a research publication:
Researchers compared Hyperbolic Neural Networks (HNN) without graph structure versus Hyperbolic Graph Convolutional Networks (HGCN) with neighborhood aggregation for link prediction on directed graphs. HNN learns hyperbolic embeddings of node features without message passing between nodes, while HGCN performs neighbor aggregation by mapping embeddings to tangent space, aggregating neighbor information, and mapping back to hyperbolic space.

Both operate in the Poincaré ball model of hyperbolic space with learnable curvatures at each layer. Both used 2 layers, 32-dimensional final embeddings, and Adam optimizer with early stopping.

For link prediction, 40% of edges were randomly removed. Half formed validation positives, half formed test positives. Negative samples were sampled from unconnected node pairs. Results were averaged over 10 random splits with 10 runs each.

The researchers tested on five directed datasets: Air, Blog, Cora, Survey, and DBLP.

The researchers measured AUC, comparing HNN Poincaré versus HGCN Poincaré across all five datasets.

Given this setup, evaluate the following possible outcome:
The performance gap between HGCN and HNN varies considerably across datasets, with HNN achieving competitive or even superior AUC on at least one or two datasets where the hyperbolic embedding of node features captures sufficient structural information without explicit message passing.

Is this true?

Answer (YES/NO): YES